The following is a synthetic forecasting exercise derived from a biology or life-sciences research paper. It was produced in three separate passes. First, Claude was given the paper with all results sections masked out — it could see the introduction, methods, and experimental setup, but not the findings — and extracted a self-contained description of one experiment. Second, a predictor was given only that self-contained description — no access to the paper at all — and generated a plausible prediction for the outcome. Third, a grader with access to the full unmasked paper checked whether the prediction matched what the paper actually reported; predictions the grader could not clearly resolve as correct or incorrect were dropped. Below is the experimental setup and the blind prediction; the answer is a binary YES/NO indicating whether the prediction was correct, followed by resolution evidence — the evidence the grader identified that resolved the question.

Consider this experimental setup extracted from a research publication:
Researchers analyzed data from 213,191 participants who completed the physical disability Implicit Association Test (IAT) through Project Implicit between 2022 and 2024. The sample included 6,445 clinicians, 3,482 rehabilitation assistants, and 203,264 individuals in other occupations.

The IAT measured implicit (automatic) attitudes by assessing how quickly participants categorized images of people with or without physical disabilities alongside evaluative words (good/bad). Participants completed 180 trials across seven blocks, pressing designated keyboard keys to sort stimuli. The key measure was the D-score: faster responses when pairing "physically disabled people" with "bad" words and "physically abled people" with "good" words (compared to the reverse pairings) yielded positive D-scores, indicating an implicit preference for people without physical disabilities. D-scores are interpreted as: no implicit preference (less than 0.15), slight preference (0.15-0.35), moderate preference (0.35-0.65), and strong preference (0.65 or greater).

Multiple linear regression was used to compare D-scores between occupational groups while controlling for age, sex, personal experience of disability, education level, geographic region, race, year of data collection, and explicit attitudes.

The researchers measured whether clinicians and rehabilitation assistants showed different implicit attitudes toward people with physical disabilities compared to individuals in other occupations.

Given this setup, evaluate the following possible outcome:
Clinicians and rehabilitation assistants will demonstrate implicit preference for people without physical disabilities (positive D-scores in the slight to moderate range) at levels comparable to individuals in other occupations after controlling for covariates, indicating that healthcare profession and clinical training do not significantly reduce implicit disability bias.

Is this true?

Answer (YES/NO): YES